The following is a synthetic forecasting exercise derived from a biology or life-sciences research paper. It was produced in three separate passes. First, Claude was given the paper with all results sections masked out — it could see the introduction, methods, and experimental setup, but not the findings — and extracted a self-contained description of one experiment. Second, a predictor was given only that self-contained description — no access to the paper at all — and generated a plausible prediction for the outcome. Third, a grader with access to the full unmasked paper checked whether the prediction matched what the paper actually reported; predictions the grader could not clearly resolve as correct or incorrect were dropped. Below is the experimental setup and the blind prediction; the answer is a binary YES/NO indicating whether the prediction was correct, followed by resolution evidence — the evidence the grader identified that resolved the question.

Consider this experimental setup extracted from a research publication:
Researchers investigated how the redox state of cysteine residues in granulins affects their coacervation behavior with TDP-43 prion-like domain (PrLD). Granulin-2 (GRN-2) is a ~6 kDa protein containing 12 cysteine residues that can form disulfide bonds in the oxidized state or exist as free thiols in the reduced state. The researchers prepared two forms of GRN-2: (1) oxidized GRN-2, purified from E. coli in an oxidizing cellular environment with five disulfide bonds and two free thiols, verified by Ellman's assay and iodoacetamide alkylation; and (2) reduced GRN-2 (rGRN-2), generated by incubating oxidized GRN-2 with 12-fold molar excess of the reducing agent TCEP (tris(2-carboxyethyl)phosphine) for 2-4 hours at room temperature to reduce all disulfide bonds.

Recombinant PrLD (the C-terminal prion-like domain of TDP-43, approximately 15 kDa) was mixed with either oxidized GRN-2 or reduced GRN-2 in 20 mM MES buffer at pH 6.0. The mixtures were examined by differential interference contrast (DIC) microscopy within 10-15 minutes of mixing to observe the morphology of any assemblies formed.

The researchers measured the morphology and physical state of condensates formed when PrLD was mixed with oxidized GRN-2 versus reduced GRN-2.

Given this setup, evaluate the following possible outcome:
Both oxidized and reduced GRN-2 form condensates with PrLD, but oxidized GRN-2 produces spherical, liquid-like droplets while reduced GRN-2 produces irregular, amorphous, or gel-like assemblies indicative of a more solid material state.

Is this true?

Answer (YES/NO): YES